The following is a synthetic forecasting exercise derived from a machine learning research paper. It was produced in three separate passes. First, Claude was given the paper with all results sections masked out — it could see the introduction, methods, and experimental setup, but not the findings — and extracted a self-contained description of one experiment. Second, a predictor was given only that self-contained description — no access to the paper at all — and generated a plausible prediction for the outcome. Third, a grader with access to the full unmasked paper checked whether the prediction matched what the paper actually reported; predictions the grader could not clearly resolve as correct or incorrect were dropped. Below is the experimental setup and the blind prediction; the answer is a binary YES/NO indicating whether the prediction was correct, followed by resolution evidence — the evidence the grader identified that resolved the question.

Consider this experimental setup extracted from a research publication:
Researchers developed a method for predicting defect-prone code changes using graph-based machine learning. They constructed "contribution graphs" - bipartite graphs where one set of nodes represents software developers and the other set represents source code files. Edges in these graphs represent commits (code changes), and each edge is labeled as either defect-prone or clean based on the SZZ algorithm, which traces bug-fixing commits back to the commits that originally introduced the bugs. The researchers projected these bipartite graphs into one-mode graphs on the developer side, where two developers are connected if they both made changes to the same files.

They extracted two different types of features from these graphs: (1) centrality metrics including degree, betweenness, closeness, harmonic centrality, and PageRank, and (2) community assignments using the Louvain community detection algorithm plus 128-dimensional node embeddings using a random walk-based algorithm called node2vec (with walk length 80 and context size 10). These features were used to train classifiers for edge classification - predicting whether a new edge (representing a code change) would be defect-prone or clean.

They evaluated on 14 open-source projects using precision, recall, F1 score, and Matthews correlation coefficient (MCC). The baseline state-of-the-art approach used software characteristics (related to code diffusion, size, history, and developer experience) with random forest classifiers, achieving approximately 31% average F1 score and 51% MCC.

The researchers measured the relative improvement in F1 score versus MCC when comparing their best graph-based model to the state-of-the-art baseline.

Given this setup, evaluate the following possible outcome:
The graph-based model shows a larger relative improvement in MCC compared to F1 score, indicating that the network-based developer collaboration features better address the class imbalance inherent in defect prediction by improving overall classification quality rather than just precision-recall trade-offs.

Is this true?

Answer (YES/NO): NO